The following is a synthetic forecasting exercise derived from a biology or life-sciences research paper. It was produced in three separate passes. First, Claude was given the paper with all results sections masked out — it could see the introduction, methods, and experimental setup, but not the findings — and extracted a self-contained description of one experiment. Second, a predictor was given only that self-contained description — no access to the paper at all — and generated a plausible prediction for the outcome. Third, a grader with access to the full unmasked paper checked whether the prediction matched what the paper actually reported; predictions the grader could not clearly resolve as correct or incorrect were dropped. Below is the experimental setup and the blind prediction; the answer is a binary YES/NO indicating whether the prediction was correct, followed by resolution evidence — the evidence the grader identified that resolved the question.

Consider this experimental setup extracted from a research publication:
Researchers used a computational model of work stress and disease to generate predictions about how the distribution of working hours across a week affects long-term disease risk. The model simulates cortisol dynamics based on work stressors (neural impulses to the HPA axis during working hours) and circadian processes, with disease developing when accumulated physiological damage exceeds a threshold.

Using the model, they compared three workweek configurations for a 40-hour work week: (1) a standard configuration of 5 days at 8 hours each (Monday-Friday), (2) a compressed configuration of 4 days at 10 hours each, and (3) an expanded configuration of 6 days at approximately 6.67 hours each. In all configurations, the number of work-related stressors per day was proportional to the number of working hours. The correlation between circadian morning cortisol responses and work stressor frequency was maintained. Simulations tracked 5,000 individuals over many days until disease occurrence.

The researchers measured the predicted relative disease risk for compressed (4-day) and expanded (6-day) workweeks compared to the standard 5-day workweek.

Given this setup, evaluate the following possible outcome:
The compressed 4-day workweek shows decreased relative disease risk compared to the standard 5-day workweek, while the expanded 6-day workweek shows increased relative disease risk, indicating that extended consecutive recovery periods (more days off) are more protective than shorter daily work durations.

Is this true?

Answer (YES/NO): NO